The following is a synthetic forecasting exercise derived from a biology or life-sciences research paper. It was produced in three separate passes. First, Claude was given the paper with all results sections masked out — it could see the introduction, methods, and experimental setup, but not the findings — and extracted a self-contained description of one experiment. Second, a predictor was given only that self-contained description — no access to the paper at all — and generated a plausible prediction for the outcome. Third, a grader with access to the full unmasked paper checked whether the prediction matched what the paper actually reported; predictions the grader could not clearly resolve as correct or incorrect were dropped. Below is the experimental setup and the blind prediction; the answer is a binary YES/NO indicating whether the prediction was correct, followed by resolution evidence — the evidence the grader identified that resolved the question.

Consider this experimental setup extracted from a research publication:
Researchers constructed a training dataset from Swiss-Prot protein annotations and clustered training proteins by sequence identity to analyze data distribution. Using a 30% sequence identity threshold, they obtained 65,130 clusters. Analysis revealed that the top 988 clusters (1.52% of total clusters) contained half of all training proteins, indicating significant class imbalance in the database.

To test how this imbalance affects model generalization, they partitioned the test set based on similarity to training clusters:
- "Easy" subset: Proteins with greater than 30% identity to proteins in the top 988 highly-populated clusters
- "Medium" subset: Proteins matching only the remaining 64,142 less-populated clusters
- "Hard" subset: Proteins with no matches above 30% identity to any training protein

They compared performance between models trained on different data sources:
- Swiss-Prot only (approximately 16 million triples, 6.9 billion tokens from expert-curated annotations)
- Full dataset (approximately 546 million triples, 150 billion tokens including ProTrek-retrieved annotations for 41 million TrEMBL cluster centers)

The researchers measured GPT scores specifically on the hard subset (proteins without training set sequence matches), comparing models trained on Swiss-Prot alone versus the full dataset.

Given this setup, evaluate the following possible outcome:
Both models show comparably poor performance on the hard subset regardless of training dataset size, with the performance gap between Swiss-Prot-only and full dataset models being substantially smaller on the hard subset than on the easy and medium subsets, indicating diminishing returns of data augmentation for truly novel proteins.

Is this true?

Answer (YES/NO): NO